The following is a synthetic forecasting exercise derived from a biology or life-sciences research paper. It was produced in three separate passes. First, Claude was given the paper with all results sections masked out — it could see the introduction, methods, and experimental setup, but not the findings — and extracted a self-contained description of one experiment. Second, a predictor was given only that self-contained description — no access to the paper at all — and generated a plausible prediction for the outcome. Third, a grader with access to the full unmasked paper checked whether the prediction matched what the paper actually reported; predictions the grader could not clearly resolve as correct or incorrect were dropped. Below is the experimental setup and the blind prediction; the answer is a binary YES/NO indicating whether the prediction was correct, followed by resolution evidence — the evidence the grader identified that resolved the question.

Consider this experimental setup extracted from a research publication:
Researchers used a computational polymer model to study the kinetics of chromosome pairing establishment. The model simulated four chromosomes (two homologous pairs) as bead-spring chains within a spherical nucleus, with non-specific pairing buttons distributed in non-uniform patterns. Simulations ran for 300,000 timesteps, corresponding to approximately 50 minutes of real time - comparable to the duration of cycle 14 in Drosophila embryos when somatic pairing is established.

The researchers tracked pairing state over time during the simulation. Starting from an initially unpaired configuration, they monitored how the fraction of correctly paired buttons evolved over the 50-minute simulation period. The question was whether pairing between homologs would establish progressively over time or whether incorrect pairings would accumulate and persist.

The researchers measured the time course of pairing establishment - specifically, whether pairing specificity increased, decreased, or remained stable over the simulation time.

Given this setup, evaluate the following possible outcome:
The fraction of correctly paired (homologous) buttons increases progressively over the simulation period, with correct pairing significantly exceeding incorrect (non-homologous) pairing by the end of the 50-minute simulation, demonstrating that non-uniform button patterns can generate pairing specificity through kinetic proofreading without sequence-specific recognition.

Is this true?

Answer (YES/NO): YES